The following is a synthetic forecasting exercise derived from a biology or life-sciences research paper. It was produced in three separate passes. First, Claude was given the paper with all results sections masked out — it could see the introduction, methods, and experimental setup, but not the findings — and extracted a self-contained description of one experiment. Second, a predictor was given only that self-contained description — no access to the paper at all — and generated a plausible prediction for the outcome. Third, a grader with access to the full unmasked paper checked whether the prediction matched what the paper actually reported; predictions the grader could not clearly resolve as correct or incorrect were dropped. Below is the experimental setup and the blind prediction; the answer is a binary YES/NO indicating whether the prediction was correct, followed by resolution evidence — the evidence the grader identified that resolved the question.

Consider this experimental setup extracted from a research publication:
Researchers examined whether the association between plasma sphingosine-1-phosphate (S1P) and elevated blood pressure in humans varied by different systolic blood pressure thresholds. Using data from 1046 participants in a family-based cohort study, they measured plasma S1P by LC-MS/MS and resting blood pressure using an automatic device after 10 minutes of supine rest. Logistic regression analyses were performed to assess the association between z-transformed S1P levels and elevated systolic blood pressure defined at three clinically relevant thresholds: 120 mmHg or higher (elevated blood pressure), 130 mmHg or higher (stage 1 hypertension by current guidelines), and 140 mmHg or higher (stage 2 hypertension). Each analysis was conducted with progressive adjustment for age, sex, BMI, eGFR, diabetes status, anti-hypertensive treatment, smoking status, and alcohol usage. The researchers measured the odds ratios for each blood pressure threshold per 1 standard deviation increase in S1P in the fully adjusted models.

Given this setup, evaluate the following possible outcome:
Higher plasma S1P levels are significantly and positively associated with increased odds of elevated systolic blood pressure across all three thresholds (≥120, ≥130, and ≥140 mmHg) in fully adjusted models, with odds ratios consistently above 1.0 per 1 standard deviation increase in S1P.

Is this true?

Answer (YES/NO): YES